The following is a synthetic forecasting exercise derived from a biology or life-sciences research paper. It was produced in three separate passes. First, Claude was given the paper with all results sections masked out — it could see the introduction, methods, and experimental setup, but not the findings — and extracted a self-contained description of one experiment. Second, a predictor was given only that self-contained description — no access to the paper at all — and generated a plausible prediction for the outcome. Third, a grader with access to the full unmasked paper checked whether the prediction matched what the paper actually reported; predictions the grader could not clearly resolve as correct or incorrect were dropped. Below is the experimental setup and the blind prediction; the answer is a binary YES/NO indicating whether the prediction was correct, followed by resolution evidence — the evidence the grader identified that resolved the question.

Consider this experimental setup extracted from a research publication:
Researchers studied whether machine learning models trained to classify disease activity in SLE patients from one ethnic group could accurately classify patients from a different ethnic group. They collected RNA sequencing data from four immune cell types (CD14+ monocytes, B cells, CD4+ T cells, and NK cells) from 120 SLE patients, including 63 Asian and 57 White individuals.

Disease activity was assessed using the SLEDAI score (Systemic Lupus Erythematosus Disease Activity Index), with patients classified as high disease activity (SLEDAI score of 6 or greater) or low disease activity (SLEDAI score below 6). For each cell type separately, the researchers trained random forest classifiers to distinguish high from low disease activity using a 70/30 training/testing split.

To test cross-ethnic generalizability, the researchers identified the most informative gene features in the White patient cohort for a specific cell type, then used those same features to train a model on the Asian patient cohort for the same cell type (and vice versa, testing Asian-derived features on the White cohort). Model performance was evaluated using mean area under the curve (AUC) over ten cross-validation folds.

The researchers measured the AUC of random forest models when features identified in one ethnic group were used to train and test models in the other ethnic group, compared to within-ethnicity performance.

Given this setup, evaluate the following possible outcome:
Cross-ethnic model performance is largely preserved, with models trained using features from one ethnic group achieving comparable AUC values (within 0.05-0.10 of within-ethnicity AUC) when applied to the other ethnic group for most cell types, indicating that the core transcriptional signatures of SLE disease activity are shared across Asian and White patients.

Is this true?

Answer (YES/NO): NO